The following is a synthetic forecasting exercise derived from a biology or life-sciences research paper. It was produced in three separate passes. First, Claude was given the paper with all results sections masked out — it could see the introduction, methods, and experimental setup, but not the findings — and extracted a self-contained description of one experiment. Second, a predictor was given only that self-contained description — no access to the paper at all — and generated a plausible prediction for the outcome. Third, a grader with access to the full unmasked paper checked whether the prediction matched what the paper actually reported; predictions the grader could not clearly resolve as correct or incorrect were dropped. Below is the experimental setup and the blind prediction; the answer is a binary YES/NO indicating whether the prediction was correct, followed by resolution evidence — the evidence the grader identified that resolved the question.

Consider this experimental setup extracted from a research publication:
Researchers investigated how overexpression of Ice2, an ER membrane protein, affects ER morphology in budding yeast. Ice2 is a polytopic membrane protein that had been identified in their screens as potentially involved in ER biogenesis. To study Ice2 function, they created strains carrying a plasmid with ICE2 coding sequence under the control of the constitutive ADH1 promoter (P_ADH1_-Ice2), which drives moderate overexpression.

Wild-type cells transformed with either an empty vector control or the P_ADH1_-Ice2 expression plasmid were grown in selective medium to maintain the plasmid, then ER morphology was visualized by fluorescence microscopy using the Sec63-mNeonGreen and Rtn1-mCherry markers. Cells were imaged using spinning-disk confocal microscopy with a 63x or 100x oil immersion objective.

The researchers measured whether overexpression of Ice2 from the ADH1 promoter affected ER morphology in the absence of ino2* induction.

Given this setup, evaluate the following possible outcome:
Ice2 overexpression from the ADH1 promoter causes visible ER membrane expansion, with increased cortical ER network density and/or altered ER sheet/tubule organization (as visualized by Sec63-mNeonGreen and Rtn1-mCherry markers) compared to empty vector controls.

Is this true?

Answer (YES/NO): YES